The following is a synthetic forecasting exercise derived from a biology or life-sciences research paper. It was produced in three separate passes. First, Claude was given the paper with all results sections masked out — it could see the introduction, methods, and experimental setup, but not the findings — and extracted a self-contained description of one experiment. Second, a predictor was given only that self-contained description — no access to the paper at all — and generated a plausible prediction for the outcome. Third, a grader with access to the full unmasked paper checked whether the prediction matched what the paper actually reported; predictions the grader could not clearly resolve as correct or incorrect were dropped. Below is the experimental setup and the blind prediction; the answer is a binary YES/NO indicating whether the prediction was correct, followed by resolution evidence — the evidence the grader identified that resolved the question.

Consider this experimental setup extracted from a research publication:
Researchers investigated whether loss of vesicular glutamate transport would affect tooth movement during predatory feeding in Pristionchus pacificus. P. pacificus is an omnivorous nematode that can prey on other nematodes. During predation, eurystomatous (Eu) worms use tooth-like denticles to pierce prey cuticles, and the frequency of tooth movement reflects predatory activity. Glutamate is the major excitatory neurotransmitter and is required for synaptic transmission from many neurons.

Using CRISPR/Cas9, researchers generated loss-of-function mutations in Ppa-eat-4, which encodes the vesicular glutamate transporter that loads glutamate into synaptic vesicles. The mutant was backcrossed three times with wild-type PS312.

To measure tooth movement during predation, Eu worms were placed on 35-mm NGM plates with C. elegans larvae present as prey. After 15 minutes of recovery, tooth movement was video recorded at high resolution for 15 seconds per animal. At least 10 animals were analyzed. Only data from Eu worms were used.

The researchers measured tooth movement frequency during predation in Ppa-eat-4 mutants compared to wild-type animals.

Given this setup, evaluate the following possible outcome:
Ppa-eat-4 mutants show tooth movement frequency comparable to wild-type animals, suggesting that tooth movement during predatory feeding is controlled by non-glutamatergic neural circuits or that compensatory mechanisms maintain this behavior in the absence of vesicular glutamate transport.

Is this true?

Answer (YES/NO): NO